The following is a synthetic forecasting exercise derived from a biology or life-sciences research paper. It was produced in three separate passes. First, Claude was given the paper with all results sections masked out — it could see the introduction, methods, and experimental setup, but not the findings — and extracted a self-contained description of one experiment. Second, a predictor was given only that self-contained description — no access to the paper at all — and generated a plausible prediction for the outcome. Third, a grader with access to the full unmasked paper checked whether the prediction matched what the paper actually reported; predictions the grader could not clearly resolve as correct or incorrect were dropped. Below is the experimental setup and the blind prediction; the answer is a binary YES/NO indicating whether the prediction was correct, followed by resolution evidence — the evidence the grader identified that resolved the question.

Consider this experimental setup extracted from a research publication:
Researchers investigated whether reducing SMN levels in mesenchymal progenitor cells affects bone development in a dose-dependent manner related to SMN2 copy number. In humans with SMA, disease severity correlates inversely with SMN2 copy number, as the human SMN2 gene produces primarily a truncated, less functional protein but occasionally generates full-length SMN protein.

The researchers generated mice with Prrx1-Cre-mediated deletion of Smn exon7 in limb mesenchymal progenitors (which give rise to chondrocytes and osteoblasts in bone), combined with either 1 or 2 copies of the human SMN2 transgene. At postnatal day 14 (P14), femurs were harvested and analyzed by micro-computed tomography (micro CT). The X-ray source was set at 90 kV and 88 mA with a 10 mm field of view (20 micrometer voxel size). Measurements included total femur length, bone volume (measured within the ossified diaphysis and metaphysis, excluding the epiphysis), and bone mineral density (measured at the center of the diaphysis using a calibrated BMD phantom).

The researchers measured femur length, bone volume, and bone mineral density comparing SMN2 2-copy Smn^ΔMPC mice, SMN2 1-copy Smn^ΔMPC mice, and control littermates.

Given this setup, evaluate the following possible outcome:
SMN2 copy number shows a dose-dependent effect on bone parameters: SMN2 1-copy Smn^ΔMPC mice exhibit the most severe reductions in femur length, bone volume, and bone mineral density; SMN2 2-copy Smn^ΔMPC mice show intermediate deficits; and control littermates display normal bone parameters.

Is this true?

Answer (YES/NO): NO